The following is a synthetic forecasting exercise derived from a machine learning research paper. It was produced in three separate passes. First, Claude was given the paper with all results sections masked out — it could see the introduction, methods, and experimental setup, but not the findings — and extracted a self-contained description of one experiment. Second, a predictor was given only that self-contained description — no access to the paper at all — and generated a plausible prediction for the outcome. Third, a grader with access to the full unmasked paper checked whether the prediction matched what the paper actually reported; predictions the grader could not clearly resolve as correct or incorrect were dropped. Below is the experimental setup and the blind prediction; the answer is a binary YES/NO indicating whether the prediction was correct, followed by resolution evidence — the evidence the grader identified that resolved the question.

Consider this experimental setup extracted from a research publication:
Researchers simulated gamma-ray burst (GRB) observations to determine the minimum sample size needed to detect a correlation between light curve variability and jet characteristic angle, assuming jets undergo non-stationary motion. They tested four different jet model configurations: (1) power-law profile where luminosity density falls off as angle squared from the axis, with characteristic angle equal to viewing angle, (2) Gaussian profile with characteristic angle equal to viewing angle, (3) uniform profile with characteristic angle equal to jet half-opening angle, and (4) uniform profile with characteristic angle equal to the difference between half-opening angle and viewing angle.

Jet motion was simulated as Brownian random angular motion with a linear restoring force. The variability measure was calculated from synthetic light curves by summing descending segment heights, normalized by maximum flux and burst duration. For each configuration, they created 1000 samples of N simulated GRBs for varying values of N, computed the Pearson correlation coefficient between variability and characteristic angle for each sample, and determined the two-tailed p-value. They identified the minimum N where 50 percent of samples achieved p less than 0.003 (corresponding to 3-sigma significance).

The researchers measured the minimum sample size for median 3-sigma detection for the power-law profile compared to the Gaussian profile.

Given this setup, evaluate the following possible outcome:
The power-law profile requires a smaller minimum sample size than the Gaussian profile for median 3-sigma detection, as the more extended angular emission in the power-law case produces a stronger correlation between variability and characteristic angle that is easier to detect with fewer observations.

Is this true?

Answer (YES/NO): YES